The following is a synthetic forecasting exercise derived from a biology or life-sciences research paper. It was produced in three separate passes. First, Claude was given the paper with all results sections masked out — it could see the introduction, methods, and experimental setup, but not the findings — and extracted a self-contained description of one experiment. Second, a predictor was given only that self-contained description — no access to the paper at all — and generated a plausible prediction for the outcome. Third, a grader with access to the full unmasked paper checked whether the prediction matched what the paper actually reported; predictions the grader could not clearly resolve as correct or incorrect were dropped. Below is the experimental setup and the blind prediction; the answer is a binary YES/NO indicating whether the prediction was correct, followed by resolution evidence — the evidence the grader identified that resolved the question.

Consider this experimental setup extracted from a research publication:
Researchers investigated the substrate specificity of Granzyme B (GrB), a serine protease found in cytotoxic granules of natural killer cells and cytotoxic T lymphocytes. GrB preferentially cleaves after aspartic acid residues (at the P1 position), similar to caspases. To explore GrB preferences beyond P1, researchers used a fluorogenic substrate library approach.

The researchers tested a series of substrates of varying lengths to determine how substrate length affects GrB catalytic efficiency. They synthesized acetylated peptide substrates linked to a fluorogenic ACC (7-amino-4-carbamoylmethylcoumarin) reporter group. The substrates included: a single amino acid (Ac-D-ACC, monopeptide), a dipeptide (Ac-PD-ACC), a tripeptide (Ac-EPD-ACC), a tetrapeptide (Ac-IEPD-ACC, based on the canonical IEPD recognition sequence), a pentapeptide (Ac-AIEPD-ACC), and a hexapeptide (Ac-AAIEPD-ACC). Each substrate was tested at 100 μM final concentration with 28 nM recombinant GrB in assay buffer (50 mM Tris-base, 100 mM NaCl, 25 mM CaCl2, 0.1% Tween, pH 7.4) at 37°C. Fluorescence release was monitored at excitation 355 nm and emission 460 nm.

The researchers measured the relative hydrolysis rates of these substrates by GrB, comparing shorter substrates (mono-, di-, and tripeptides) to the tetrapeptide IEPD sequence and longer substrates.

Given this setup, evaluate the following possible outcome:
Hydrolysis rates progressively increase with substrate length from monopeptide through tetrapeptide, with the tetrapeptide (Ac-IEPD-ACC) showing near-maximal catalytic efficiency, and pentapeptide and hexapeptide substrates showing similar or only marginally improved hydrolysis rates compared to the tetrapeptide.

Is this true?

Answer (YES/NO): NO